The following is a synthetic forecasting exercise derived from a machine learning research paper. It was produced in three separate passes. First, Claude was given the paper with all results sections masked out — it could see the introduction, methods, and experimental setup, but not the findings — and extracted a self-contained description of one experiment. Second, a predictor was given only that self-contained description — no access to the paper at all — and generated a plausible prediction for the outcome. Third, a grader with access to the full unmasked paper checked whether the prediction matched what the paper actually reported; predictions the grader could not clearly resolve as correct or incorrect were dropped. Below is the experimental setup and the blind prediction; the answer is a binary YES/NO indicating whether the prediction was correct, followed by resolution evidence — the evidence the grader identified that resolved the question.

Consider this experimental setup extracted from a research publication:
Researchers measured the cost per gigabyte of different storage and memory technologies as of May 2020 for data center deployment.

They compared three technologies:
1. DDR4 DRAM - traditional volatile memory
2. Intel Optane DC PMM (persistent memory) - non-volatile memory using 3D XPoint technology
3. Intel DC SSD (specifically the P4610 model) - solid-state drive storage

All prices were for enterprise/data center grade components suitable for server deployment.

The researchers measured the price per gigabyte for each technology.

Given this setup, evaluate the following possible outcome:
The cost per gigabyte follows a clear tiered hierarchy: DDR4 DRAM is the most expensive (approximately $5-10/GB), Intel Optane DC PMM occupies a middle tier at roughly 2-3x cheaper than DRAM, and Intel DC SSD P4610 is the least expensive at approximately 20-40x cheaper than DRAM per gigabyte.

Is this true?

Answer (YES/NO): NO